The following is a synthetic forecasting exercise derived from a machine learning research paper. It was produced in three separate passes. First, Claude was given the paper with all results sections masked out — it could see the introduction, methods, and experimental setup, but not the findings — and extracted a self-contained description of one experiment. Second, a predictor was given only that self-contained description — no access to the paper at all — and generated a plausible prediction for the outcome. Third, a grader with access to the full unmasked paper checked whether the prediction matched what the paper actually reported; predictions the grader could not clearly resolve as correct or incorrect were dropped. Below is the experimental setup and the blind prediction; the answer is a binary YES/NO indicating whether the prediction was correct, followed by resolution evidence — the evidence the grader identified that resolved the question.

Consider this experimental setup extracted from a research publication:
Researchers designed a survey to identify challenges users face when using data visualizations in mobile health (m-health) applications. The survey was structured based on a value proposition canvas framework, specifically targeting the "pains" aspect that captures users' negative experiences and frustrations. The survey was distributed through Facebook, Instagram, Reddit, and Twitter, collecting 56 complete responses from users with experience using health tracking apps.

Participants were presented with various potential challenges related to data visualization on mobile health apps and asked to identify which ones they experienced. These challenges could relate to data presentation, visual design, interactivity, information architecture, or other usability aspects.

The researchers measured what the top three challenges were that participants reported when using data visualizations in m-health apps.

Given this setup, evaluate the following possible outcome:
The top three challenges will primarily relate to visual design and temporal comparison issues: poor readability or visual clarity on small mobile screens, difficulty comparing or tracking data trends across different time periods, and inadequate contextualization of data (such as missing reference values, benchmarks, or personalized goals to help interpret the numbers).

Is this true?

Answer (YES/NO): NO